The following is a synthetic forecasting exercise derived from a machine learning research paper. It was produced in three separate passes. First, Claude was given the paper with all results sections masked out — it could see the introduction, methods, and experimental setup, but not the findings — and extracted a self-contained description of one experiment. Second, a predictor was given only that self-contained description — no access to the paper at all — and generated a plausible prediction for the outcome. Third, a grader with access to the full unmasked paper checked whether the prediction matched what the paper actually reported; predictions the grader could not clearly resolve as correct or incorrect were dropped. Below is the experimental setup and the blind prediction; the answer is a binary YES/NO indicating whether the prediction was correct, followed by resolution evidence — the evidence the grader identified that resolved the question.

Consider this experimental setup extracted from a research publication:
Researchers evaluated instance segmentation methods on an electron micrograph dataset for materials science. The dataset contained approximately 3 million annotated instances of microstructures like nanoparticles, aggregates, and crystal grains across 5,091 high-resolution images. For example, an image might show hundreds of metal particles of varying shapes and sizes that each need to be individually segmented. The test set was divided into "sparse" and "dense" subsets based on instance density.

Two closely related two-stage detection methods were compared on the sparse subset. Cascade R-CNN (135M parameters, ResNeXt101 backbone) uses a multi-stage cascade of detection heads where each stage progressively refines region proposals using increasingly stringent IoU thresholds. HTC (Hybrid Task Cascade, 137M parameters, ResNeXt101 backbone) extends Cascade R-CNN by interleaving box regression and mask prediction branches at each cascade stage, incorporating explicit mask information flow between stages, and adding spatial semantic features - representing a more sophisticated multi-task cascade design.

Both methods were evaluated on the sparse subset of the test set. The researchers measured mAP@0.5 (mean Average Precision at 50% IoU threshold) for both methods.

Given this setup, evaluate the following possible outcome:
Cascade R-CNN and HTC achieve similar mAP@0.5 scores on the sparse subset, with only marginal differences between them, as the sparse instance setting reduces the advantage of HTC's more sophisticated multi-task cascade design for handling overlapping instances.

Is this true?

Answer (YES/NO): NO